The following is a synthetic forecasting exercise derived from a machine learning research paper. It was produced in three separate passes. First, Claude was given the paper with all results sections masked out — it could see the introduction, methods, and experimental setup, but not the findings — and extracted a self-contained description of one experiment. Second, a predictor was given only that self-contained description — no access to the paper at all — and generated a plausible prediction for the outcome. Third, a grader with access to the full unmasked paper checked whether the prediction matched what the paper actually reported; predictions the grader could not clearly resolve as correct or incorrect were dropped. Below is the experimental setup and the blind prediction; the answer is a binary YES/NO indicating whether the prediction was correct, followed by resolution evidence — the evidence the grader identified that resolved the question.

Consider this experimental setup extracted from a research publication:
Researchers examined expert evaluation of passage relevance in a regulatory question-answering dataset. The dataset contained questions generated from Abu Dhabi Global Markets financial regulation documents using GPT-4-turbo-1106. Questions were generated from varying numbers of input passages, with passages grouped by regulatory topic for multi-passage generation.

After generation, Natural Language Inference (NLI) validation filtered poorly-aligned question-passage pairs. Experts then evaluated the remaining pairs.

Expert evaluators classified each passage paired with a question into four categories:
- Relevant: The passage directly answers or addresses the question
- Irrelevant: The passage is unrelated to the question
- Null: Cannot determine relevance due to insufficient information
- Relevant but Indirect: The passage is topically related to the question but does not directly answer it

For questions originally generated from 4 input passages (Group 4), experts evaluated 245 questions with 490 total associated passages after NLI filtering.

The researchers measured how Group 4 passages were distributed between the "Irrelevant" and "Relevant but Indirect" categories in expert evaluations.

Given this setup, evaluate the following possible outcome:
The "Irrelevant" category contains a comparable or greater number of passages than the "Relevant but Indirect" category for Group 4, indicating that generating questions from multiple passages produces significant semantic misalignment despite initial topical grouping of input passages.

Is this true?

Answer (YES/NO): NO